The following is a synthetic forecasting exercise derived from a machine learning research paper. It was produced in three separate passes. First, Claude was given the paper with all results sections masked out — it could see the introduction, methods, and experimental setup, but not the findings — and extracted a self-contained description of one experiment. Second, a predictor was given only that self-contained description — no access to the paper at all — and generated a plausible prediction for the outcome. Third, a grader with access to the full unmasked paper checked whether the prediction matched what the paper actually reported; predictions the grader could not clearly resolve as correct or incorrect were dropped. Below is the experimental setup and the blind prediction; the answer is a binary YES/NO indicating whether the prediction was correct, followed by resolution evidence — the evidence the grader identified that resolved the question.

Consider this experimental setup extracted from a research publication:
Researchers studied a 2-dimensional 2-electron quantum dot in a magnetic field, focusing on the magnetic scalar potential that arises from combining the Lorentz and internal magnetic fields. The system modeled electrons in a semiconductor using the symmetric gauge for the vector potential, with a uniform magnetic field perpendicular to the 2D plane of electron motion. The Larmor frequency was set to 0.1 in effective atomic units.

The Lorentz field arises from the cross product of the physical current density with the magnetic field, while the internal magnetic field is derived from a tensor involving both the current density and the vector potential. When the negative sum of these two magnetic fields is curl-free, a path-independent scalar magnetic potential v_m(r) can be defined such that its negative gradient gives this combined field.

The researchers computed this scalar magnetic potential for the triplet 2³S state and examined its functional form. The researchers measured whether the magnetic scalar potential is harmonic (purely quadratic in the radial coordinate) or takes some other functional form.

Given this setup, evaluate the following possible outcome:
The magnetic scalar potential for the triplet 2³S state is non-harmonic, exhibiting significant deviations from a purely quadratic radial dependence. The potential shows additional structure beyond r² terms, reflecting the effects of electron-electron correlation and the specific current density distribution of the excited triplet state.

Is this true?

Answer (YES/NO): NO